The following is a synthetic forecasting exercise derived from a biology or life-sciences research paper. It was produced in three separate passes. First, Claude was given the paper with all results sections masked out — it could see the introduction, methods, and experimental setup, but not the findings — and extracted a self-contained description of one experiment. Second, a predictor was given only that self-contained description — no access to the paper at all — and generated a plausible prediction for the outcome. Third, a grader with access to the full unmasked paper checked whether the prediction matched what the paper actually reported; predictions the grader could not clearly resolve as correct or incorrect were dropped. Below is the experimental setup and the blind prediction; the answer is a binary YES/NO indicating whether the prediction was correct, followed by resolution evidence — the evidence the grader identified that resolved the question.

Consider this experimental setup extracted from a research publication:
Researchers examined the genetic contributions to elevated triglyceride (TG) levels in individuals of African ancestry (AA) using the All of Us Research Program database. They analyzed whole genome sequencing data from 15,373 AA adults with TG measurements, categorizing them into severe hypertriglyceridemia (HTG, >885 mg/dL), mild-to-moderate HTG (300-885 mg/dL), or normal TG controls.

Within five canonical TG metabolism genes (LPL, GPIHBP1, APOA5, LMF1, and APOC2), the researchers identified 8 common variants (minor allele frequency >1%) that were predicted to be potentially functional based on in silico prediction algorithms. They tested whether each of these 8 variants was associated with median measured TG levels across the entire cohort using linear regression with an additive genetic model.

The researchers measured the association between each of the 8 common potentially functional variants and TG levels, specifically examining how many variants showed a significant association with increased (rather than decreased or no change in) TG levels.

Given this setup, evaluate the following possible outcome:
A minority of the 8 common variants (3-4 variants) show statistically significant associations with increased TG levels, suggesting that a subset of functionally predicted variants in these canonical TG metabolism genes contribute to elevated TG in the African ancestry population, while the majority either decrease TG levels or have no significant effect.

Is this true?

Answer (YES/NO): NO